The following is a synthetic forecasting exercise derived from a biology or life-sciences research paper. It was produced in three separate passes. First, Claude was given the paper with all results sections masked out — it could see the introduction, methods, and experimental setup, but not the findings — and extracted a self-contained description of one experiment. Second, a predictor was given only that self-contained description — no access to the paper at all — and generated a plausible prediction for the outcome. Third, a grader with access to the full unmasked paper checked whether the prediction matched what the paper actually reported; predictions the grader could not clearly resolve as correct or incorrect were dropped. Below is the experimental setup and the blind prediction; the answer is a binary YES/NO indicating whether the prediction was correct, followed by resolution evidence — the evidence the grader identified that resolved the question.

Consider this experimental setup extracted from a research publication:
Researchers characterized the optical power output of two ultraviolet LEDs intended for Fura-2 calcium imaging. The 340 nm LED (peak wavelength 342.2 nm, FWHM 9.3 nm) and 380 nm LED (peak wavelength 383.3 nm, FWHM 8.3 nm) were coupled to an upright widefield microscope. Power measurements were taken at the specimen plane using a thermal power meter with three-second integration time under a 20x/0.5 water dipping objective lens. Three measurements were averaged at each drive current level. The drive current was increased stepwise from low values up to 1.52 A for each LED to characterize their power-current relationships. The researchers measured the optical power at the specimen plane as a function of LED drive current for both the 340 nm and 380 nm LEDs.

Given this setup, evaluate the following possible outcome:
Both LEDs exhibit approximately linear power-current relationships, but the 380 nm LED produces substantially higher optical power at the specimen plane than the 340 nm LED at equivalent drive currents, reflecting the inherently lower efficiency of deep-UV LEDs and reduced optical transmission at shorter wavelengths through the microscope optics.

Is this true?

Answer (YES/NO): YES